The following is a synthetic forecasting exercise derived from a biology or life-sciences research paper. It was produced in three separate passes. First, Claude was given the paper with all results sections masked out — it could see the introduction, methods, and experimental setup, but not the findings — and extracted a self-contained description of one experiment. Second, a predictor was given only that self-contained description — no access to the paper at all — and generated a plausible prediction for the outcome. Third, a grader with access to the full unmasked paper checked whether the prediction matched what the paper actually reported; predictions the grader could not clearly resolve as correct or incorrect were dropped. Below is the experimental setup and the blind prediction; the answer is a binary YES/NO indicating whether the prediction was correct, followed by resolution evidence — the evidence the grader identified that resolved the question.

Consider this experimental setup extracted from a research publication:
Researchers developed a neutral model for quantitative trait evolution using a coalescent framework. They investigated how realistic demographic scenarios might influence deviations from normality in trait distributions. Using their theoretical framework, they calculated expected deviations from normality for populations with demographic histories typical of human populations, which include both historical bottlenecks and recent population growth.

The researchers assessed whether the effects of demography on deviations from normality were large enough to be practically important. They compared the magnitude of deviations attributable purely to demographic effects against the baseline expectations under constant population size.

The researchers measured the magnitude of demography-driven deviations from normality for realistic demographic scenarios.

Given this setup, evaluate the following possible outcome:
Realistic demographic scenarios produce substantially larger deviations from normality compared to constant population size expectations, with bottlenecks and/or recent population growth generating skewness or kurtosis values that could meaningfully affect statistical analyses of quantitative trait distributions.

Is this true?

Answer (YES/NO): NO